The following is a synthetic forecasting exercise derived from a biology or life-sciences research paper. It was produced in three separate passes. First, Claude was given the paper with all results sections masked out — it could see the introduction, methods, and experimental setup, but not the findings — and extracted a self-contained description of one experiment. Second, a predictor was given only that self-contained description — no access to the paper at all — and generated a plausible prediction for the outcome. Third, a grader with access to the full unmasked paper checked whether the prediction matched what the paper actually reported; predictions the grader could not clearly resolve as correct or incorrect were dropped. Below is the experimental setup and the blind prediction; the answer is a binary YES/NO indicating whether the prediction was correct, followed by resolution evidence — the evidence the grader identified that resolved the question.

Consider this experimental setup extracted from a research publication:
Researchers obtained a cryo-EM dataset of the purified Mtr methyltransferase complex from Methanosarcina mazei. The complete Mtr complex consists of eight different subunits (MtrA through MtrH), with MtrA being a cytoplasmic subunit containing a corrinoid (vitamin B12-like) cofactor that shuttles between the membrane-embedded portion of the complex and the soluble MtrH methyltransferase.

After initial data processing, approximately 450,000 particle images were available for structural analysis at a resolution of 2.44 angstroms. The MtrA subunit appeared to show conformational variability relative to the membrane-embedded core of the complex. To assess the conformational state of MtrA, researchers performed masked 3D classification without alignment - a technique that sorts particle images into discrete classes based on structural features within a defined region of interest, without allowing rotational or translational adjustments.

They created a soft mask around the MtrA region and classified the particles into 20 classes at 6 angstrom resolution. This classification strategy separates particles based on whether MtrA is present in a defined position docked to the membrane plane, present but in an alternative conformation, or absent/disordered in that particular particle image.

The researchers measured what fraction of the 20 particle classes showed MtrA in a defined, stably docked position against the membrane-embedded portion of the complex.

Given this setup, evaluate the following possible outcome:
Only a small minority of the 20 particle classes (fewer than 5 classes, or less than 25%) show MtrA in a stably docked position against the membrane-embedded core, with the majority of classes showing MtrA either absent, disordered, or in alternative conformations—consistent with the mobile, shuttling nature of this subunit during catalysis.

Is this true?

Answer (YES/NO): NO